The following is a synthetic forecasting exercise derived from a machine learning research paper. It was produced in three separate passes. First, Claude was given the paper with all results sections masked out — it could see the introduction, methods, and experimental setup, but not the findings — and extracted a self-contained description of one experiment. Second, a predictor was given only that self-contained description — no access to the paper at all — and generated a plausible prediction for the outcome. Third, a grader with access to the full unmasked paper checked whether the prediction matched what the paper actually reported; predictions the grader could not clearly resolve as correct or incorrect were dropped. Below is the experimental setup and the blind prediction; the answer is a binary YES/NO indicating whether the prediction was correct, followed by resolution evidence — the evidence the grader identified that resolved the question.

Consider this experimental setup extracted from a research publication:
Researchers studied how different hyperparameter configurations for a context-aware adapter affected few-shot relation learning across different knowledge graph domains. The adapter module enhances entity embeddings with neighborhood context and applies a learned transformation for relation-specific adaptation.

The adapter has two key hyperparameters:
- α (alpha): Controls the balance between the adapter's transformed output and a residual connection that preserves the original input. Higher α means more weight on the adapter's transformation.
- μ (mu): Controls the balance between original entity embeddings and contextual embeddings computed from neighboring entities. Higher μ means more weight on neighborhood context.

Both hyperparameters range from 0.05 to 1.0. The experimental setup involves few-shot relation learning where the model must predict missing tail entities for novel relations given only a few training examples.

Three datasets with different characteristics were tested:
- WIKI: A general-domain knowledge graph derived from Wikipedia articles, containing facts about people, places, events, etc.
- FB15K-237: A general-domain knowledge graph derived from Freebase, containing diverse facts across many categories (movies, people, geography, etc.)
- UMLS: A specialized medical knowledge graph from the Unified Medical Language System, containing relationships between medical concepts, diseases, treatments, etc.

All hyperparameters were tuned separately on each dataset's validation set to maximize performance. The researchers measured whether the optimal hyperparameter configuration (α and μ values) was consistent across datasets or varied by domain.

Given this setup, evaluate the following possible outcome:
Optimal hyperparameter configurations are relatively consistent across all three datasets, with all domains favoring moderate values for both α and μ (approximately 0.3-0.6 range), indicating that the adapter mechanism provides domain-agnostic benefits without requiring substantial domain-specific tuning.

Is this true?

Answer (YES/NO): NO